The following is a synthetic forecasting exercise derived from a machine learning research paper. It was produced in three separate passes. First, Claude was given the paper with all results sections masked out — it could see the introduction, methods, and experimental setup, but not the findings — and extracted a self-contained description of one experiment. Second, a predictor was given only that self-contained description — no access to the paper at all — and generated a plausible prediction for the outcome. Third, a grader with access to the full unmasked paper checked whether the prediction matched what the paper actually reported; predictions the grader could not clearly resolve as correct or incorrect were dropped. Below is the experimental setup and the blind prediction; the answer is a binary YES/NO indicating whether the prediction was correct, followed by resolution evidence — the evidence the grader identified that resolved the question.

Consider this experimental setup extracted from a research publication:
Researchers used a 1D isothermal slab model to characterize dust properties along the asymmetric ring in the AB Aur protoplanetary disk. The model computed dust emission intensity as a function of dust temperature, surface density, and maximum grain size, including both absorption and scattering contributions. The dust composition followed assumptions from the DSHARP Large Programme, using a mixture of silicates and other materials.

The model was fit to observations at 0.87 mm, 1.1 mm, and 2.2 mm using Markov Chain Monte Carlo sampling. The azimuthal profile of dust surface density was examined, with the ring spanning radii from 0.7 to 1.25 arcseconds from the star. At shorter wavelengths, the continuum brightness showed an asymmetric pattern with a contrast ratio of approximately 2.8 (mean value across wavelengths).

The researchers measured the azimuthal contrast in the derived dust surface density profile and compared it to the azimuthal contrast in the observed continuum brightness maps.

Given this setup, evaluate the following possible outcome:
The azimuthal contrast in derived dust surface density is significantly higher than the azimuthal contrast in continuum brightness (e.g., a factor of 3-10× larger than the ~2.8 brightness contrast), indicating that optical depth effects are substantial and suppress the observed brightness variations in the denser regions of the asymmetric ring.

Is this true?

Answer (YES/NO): NO